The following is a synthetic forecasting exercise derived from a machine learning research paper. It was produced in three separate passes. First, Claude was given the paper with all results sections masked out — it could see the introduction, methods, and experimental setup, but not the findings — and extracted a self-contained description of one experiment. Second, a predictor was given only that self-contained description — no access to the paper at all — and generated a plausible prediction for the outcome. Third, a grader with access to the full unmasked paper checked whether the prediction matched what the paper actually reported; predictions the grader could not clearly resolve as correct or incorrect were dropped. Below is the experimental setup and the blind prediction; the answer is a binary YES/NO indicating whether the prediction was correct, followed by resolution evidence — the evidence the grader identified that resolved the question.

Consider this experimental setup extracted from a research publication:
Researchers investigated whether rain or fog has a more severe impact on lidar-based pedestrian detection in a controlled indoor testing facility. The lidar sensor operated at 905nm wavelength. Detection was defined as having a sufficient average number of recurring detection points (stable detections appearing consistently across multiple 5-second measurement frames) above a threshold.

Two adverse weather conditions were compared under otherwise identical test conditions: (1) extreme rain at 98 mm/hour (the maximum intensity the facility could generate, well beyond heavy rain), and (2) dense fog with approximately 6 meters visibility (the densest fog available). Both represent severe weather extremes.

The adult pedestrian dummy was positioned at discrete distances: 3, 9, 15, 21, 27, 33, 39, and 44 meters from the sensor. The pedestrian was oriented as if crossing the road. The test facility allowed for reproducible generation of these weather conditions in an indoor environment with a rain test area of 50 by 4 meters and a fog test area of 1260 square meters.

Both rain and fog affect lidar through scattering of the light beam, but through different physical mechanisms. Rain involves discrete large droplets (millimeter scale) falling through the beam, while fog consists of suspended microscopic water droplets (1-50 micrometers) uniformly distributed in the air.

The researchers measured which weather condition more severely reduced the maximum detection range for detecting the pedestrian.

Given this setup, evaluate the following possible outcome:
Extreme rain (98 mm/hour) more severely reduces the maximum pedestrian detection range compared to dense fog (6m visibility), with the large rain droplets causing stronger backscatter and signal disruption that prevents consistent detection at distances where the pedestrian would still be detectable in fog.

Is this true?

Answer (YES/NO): NO